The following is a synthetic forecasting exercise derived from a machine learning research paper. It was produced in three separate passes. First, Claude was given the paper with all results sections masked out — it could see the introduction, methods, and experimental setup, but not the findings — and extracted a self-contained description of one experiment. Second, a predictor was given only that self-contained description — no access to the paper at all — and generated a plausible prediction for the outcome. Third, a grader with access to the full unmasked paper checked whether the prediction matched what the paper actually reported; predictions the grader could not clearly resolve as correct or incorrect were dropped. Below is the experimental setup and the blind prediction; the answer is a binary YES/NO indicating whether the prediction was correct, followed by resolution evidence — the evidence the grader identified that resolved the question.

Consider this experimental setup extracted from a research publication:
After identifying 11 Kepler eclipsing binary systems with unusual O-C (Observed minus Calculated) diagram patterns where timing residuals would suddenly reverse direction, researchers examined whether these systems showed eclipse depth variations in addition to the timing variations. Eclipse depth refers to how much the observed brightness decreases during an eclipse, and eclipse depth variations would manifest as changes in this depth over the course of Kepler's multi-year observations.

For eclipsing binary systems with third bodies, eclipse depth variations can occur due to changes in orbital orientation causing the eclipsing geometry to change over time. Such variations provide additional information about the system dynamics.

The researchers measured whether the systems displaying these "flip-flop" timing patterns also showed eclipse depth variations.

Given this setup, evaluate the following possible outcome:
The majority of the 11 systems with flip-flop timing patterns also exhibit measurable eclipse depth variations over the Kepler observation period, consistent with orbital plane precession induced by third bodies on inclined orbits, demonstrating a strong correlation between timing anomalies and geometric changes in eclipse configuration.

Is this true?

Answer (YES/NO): YES